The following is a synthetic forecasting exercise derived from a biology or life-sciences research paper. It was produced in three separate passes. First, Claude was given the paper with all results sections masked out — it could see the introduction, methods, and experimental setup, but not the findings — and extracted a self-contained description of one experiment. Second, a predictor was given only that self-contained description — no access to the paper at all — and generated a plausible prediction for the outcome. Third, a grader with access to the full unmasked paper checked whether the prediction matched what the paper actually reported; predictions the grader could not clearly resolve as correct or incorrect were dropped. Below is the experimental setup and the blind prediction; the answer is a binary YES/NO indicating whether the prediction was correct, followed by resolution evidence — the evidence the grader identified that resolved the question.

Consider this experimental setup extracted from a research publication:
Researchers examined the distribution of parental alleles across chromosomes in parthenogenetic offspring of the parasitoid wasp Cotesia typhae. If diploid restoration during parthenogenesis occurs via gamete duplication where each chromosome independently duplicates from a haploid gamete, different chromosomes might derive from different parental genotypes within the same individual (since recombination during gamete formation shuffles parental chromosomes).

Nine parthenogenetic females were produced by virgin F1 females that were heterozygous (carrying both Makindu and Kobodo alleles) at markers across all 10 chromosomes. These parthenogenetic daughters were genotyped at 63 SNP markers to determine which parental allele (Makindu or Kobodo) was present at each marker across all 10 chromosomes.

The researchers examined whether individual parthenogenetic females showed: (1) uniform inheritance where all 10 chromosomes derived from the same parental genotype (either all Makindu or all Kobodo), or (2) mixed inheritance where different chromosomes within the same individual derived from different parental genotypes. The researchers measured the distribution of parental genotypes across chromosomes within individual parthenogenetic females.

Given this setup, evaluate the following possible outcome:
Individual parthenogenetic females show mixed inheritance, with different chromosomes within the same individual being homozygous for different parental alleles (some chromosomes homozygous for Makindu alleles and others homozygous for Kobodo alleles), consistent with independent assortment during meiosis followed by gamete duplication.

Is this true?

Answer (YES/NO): NO